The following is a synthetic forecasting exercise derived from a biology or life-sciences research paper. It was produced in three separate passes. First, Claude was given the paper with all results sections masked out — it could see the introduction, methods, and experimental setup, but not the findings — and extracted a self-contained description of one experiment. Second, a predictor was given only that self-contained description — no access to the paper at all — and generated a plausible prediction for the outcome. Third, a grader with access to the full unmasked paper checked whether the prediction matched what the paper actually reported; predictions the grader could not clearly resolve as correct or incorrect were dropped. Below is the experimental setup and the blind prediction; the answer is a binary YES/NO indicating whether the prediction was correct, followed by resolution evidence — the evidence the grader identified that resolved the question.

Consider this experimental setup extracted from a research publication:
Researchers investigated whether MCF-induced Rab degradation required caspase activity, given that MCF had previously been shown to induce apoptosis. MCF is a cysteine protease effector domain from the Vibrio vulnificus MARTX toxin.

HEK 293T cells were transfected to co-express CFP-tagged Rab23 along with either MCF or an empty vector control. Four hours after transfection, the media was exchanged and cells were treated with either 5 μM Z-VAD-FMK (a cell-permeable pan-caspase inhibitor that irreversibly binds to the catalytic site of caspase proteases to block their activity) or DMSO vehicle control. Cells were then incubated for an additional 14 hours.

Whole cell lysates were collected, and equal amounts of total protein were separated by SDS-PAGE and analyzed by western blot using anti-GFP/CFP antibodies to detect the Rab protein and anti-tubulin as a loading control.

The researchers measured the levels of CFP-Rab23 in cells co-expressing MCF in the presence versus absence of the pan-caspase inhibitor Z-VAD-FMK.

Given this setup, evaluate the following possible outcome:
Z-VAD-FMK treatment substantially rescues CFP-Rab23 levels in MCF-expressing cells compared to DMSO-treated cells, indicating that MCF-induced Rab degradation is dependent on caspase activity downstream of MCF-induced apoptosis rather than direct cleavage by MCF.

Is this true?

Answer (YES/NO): NO